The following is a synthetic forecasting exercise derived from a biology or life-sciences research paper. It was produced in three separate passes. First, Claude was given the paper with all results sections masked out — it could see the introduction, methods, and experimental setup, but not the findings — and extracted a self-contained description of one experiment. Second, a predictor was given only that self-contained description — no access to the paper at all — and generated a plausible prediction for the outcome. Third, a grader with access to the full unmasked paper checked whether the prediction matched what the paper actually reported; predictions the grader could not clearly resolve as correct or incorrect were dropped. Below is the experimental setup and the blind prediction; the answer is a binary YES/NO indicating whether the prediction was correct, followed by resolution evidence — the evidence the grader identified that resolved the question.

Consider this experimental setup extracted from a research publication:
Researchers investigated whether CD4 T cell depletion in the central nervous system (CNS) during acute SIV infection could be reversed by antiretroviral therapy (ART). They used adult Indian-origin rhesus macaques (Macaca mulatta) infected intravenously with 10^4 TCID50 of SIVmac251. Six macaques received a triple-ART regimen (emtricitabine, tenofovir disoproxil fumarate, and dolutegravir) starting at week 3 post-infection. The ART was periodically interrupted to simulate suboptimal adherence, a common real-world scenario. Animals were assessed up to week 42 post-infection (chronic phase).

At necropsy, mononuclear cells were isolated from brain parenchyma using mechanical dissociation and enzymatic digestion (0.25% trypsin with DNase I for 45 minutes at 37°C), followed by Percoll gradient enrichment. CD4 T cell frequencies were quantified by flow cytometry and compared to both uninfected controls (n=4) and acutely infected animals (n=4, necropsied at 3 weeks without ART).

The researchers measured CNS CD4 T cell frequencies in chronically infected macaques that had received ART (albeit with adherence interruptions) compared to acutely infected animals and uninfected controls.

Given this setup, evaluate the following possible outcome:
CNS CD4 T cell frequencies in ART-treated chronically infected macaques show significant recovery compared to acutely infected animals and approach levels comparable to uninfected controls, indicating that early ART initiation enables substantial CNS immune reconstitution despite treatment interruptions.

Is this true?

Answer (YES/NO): NO